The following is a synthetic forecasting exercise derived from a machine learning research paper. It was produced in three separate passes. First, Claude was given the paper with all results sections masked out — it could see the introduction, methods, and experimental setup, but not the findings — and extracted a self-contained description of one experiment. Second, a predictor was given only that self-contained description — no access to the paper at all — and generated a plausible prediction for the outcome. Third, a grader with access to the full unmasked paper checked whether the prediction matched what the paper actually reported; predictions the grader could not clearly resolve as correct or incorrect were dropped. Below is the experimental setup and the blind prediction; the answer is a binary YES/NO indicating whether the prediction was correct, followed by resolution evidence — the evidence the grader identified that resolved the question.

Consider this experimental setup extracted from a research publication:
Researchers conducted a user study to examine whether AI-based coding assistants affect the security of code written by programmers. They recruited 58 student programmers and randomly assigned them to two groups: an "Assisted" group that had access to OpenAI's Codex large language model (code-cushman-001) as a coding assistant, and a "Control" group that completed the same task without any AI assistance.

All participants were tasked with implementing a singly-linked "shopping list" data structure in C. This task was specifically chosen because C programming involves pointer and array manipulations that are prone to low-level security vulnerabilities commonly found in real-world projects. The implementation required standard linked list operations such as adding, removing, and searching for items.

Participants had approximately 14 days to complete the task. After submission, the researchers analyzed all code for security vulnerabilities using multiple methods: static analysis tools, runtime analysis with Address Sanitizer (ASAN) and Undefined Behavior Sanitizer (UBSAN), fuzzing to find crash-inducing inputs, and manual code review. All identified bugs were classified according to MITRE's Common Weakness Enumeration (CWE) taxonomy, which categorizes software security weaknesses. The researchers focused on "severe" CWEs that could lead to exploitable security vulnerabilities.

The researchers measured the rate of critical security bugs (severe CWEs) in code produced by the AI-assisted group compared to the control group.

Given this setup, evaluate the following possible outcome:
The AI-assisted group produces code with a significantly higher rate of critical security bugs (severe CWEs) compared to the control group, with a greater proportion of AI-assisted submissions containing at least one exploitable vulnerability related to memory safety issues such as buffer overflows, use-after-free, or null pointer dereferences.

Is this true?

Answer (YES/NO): NO